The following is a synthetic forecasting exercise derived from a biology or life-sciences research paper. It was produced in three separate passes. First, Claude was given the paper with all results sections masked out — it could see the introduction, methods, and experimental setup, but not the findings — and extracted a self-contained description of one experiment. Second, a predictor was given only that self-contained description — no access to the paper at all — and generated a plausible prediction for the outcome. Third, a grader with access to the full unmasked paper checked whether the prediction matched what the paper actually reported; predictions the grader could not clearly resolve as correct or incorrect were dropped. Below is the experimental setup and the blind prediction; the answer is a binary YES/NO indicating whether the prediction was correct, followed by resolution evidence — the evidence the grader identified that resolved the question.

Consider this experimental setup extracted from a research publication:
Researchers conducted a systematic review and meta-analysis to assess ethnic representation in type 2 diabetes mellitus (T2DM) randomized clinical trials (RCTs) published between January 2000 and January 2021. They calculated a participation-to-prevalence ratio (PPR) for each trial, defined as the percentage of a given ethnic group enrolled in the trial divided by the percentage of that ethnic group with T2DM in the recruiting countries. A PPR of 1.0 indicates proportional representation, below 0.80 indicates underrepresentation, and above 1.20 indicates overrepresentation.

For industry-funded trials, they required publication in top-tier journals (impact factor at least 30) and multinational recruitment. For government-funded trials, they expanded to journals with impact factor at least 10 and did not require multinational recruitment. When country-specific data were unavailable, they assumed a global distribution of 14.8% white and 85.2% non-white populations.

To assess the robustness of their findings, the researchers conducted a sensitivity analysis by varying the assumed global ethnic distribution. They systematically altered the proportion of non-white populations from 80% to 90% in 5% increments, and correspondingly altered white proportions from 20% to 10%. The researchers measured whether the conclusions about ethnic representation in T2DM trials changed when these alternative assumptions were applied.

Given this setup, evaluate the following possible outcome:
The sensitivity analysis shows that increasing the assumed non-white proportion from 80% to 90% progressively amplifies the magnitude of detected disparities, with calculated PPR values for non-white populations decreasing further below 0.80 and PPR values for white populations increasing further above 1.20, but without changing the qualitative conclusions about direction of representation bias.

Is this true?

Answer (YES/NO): NO